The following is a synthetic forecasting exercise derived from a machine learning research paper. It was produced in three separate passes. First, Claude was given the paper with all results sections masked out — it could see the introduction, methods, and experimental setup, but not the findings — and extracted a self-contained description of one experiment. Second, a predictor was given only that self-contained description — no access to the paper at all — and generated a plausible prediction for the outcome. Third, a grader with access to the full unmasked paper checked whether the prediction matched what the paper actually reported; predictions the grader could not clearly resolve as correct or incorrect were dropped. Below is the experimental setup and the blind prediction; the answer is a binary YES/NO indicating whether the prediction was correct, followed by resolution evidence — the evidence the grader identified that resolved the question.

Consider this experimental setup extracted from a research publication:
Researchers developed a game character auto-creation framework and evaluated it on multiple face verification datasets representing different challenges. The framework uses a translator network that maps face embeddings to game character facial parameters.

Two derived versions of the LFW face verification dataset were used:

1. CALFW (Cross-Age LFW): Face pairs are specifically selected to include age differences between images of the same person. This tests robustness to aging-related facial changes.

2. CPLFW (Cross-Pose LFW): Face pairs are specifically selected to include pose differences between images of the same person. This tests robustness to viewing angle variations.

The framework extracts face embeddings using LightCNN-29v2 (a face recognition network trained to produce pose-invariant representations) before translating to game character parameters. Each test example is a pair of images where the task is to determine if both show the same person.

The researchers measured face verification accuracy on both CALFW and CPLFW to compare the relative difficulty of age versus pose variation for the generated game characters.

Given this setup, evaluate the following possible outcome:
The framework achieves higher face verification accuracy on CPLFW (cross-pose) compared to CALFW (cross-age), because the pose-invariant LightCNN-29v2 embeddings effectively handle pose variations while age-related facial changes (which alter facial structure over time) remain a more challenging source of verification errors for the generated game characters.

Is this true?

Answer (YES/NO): NO